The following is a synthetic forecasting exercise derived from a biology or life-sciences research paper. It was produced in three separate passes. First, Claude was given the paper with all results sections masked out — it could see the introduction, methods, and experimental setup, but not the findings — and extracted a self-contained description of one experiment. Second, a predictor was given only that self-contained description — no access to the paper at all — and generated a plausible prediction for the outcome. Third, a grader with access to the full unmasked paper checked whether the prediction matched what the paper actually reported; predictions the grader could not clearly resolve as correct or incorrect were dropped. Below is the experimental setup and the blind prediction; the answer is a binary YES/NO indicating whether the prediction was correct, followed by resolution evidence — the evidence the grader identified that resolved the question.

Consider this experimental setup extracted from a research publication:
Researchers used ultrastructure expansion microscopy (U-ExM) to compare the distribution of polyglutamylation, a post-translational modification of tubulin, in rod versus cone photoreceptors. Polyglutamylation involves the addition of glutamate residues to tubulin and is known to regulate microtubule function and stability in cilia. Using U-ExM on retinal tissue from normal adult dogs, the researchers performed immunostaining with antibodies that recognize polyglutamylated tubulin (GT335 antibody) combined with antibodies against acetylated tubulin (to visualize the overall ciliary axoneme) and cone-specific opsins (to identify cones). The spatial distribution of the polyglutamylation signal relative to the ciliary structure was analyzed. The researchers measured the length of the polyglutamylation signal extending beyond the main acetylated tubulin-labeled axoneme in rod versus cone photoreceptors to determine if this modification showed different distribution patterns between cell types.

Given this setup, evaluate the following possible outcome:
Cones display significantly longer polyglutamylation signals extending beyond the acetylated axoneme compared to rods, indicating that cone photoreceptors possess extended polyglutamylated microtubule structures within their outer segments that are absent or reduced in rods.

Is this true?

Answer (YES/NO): NO